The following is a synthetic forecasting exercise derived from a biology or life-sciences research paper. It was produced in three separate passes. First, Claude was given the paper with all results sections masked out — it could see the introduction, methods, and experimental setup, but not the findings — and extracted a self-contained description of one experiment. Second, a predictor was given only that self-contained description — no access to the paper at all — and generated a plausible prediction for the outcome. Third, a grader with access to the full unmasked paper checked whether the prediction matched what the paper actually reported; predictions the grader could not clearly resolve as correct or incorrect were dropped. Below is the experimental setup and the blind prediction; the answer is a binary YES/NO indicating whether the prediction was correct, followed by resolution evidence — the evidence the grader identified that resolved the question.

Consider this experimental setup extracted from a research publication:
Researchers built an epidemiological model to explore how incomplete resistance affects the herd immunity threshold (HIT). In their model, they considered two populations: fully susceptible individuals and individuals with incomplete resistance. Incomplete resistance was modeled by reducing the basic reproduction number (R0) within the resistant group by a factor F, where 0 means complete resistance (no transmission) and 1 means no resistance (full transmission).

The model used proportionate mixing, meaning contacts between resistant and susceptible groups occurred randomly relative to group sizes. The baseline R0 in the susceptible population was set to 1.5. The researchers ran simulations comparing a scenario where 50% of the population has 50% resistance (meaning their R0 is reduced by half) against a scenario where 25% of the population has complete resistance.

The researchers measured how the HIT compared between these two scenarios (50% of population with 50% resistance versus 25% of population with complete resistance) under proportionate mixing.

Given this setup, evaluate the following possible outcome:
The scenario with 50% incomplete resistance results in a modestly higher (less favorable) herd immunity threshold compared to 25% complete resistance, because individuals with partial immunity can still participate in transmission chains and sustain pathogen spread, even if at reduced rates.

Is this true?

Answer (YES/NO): NO